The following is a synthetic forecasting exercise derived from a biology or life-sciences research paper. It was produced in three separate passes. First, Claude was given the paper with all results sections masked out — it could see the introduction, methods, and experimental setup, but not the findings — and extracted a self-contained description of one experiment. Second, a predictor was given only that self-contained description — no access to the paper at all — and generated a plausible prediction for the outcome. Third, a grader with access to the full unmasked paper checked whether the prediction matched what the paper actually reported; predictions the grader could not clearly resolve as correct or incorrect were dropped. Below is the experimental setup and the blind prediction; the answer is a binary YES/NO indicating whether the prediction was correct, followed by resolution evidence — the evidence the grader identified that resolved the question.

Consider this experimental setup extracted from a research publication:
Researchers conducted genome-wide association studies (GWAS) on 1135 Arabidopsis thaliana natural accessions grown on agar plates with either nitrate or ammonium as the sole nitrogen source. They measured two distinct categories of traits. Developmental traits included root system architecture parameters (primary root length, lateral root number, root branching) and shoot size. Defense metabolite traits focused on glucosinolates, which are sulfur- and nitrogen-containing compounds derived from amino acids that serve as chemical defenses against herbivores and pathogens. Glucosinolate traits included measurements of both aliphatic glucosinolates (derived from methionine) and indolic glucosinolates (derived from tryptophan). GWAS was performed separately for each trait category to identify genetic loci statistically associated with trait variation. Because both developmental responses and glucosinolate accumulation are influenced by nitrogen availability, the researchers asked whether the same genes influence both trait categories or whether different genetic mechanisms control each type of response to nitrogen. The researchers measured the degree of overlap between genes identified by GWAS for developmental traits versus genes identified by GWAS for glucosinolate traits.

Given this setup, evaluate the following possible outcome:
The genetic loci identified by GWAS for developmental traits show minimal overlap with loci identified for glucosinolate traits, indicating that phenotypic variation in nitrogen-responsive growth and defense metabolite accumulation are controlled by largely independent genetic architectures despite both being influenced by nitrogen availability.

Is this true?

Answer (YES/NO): YES